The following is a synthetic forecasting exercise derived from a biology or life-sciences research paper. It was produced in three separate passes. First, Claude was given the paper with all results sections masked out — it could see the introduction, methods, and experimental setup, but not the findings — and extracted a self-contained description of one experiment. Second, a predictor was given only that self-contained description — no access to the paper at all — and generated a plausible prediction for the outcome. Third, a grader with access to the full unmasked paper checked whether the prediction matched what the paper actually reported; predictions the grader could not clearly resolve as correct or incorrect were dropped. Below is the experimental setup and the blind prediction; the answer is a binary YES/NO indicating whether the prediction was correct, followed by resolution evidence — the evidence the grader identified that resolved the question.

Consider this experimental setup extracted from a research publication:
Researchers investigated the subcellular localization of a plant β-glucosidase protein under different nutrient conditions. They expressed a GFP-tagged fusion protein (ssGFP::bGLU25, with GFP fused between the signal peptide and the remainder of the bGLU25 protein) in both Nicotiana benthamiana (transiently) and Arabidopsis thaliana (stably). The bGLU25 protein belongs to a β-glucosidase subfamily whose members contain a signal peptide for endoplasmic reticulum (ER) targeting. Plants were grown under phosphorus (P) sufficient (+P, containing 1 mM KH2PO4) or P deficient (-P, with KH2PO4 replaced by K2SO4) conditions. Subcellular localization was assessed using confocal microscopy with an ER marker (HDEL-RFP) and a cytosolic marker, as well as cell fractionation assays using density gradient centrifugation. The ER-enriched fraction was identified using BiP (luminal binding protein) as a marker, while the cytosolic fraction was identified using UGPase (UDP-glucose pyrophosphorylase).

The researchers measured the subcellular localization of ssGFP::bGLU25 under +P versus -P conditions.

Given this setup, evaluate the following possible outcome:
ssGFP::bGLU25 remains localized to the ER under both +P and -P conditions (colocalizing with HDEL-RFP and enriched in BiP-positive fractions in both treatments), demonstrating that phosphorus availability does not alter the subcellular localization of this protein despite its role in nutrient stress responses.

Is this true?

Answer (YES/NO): NO